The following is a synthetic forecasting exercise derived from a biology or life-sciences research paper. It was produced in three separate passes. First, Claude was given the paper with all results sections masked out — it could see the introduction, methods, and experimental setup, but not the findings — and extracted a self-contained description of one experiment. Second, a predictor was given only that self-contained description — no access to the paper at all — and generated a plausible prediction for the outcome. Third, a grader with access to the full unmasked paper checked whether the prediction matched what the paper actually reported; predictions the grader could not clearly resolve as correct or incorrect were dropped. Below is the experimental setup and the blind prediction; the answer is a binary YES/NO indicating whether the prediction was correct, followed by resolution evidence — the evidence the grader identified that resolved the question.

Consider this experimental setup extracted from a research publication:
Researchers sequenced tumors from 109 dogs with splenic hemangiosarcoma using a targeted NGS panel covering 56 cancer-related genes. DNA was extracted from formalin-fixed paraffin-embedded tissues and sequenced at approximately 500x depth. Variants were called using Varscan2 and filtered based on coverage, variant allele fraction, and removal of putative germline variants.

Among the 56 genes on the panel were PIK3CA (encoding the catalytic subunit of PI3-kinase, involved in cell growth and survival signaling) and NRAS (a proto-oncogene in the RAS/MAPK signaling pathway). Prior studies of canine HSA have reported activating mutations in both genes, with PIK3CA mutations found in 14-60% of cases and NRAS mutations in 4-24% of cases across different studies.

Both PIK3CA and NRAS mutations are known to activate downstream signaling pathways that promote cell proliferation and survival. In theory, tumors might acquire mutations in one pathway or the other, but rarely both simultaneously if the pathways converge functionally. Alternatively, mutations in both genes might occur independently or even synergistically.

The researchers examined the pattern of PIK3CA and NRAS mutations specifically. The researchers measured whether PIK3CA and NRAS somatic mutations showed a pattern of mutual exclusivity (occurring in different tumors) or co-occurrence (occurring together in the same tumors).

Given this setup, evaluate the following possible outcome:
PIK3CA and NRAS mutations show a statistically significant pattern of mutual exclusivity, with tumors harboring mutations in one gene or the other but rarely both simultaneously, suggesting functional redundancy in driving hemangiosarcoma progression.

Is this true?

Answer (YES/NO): NO